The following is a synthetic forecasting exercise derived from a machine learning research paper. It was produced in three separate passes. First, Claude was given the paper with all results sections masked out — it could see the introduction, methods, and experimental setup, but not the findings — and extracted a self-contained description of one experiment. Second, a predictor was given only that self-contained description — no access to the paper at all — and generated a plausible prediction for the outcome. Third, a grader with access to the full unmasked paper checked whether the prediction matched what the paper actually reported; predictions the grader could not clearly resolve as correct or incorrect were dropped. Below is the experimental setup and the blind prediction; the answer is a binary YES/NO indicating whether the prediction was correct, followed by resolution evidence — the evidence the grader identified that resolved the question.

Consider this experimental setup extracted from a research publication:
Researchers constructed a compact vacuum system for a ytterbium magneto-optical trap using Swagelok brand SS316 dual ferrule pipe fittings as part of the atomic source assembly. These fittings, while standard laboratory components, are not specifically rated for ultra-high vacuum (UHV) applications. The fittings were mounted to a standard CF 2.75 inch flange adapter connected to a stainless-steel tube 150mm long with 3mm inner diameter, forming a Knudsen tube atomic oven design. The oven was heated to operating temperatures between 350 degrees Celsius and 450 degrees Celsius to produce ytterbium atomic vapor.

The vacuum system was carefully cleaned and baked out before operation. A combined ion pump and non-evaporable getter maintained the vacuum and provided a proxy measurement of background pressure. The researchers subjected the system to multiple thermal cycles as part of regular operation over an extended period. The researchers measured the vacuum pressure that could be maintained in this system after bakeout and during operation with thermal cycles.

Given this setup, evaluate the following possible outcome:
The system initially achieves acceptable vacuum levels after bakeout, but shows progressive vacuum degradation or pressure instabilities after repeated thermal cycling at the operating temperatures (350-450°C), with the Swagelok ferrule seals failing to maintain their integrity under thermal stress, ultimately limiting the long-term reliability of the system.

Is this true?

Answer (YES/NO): NO